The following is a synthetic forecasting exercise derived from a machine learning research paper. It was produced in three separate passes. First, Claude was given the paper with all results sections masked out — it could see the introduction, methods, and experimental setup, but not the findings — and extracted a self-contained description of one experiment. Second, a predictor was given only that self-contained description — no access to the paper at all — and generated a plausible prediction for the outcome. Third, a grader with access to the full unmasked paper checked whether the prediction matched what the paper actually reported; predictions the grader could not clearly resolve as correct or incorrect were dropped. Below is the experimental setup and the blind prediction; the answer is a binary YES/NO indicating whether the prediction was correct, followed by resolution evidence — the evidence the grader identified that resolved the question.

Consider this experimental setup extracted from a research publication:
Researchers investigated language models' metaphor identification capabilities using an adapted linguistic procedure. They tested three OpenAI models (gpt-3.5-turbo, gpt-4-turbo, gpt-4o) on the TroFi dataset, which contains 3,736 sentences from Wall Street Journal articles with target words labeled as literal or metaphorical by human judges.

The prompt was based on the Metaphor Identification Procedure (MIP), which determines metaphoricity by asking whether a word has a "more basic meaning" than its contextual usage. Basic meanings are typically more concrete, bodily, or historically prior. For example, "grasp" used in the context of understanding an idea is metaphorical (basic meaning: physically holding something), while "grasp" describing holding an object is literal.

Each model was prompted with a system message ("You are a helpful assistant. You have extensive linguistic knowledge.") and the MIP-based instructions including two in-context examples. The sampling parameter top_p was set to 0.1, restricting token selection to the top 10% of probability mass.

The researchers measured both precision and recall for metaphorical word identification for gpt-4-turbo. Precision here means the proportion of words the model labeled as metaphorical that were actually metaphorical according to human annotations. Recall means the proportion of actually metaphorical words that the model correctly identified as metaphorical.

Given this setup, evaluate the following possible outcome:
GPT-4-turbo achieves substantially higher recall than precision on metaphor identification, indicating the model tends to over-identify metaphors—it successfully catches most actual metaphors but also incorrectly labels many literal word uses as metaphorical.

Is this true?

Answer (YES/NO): YES